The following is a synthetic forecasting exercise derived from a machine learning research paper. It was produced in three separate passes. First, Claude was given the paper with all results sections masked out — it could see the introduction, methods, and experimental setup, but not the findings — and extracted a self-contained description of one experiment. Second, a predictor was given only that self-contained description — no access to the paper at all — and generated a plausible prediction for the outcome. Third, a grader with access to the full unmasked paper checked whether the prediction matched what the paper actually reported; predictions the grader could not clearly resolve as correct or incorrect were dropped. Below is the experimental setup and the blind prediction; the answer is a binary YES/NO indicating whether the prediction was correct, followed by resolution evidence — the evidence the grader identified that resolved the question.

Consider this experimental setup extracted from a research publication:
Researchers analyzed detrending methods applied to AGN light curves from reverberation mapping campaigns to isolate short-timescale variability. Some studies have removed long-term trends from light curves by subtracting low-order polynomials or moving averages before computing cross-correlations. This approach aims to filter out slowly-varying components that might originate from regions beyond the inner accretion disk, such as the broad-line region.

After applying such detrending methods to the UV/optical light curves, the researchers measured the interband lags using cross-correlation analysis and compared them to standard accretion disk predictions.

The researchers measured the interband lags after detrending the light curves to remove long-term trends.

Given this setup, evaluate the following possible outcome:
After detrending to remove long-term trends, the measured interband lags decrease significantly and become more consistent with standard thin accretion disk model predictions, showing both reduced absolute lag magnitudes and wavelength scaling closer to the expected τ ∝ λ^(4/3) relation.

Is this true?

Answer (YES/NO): YES